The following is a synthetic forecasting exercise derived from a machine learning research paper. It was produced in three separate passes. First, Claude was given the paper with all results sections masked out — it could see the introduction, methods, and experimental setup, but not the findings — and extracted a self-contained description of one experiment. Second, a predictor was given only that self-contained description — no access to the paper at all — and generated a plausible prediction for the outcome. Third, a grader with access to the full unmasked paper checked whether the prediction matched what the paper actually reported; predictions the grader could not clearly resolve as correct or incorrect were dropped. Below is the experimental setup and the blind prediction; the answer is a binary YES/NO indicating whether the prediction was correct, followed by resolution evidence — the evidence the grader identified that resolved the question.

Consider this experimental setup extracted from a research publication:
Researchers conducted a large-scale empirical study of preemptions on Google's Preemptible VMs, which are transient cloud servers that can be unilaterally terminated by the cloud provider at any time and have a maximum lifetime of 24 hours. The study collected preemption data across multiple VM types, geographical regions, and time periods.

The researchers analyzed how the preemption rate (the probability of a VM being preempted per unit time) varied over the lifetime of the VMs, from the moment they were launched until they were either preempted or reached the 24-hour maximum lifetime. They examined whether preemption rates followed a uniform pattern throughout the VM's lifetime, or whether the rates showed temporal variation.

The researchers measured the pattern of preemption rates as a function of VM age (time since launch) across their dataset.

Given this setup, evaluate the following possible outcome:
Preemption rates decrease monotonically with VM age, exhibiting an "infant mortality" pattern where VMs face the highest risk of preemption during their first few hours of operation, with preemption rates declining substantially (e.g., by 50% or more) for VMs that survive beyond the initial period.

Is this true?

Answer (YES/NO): NO